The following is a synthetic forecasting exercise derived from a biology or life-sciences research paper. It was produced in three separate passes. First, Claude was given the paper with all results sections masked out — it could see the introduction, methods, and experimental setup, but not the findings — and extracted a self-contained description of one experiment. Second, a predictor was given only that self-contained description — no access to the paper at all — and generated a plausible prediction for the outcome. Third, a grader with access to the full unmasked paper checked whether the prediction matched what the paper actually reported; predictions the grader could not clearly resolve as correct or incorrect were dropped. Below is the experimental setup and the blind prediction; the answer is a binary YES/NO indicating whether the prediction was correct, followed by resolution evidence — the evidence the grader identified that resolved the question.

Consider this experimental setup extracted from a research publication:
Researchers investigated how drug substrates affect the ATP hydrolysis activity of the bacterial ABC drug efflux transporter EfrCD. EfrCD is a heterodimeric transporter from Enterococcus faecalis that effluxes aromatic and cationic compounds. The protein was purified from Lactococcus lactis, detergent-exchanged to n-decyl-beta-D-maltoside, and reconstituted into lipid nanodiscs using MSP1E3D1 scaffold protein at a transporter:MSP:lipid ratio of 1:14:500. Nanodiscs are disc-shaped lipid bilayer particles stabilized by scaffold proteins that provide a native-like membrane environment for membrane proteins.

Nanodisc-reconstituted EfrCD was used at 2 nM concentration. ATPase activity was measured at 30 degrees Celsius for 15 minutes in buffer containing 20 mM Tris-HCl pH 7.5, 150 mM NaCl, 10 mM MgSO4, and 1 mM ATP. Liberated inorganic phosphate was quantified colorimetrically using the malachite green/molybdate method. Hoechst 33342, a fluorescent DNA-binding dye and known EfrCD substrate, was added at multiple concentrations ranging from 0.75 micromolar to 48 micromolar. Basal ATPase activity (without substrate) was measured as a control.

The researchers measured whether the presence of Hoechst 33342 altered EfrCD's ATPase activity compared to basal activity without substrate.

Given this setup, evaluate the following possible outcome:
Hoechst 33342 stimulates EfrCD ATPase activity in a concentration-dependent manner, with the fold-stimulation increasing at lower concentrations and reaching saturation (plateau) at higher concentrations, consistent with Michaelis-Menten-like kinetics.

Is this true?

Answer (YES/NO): NO